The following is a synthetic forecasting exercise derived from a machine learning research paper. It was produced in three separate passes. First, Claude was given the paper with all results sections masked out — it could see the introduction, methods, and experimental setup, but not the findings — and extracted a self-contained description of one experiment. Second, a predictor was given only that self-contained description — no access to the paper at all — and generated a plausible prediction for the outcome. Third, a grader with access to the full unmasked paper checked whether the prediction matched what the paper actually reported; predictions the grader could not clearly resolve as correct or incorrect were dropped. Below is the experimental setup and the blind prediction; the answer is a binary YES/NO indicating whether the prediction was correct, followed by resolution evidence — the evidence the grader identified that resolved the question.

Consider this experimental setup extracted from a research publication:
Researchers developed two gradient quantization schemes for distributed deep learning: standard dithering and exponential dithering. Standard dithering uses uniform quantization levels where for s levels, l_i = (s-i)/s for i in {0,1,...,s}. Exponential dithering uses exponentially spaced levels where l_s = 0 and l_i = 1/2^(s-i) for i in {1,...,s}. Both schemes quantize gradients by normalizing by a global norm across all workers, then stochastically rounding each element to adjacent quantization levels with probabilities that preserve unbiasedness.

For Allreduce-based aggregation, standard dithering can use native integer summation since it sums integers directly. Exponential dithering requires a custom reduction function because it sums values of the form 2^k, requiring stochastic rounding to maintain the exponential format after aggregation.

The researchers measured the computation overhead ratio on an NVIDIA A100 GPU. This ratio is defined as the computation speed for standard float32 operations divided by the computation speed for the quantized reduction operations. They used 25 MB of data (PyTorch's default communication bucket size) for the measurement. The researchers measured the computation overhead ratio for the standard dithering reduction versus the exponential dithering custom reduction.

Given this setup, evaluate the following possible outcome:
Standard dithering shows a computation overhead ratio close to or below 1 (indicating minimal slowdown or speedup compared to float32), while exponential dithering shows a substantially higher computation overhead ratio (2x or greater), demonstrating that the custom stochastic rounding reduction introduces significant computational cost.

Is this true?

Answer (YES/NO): NO